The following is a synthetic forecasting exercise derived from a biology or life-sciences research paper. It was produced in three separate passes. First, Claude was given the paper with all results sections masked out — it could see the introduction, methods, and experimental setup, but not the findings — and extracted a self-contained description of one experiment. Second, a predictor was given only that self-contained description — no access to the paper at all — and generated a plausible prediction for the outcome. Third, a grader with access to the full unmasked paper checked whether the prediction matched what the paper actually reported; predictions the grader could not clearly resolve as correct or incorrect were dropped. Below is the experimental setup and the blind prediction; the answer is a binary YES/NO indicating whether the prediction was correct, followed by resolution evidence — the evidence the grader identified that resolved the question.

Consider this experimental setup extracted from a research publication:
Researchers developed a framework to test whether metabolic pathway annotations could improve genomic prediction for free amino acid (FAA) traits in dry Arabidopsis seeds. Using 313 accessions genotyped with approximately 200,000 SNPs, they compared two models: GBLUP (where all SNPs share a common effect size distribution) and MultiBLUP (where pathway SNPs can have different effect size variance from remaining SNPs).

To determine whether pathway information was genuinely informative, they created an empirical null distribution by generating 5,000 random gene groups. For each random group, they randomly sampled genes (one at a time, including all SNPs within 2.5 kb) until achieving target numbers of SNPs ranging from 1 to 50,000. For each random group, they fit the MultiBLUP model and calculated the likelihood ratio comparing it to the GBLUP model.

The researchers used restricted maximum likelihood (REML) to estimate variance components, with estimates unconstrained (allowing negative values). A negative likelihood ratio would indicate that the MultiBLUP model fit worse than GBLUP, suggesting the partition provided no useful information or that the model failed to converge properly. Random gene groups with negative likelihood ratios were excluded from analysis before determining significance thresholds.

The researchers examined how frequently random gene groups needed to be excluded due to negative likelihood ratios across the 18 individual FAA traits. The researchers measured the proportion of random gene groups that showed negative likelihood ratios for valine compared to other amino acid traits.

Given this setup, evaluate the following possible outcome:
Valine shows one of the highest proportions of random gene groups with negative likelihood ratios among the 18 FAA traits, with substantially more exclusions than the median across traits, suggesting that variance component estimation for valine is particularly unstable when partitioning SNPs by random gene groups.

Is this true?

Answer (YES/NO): YES